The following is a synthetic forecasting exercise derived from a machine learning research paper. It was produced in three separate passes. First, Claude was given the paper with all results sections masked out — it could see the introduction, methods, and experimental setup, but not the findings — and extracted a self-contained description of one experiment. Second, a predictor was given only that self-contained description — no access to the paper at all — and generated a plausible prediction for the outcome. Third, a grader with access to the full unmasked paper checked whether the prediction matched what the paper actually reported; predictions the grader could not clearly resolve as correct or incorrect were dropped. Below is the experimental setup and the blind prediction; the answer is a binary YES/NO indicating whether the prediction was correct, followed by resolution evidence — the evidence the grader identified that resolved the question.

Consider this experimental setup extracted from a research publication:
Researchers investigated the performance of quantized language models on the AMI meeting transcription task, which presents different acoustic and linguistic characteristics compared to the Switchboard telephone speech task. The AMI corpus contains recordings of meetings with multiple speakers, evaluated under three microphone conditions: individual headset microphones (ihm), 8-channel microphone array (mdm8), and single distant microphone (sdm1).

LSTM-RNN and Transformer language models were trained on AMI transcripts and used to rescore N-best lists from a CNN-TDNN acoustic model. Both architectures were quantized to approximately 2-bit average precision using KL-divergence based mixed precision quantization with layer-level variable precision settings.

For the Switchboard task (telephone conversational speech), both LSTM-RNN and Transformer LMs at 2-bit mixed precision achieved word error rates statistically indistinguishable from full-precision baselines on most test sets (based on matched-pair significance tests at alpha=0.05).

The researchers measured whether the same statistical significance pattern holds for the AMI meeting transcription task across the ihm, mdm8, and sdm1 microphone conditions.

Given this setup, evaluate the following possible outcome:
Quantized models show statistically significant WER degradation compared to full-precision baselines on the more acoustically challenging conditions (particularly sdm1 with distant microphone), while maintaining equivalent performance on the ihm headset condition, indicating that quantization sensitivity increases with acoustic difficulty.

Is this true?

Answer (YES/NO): NO